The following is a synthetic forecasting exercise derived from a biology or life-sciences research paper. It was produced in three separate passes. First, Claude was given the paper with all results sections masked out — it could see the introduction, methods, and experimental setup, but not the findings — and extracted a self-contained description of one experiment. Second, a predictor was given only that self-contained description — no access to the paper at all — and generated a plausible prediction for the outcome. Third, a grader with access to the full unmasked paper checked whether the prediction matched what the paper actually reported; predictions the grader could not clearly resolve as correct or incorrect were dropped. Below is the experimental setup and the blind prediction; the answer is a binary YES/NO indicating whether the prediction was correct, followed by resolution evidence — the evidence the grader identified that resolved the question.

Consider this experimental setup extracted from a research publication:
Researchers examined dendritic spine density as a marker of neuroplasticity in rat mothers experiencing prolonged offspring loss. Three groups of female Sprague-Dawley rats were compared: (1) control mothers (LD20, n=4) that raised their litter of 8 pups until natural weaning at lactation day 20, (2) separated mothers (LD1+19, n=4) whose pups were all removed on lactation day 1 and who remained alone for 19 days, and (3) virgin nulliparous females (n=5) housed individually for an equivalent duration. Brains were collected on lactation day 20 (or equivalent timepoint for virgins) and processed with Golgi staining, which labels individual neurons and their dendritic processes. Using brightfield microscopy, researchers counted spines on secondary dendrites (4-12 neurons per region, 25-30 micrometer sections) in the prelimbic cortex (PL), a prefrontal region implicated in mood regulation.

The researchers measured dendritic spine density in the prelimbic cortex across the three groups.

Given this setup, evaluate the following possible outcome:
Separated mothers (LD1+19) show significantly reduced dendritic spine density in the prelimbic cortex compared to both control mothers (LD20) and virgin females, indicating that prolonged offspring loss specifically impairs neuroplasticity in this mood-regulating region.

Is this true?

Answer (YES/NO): NO